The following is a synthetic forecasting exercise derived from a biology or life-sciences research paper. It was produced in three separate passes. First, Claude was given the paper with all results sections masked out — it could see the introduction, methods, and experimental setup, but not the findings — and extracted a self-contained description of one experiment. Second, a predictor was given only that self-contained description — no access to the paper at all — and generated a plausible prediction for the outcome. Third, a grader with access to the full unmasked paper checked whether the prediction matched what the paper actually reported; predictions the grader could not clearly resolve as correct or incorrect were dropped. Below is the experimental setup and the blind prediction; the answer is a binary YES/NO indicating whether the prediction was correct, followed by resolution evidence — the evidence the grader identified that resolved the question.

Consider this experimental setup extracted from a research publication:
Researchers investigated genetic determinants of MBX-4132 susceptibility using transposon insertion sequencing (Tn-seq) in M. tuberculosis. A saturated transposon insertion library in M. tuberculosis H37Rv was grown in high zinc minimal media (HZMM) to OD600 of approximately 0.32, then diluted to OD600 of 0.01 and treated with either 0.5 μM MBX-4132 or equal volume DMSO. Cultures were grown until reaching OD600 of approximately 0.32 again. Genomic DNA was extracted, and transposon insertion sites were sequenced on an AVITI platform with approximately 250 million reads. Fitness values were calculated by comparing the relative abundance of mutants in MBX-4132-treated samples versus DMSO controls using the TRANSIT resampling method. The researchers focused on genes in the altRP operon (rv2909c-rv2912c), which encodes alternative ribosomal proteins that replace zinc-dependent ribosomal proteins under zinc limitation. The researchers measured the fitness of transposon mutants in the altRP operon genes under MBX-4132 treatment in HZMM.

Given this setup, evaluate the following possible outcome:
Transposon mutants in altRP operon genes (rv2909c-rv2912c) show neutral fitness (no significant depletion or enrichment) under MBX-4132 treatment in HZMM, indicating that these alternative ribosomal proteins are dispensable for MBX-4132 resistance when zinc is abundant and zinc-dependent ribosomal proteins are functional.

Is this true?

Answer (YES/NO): NO